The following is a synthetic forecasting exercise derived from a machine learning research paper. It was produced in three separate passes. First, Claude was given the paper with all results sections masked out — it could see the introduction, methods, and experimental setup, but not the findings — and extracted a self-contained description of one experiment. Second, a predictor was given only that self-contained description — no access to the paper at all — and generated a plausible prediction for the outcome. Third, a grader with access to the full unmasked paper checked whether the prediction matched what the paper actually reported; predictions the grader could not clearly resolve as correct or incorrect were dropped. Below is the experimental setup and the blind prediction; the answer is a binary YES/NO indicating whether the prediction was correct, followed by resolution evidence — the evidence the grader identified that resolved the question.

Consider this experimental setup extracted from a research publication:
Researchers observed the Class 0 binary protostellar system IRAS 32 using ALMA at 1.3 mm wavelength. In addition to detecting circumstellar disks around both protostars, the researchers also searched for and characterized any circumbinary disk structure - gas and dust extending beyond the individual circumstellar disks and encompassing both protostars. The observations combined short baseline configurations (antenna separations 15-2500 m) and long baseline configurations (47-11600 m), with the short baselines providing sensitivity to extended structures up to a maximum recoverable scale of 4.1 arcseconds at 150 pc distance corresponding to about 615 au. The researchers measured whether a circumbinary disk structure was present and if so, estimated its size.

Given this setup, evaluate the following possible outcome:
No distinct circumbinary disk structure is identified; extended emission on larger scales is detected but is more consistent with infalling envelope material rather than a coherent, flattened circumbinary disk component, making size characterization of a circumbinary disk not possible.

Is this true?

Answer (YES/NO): NO